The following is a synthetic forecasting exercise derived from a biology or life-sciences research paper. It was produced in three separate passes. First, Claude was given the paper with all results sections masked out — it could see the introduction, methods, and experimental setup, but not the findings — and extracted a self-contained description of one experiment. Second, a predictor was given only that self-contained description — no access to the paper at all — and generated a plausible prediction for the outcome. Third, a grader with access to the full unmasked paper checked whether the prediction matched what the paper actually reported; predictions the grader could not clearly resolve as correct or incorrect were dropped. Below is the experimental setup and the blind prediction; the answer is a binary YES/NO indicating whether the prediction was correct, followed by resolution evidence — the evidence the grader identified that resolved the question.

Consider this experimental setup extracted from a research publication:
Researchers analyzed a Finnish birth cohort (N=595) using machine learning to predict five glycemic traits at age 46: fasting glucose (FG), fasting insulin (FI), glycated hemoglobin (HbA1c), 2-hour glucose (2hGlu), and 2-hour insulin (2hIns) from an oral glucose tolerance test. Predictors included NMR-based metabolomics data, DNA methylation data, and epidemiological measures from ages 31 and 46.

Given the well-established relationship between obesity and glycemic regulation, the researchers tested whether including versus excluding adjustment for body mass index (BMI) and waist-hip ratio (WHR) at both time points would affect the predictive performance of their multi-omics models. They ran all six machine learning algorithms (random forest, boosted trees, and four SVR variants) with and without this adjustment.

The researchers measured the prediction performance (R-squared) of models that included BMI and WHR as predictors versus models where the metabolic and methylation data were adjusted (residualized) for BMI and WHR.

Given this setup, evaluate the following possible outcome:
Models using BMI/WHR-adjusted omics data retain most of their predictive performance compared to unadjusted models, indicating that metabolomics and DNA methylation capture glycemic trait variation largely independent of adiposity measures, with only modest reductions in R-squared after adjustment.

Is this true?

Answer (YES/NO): NO